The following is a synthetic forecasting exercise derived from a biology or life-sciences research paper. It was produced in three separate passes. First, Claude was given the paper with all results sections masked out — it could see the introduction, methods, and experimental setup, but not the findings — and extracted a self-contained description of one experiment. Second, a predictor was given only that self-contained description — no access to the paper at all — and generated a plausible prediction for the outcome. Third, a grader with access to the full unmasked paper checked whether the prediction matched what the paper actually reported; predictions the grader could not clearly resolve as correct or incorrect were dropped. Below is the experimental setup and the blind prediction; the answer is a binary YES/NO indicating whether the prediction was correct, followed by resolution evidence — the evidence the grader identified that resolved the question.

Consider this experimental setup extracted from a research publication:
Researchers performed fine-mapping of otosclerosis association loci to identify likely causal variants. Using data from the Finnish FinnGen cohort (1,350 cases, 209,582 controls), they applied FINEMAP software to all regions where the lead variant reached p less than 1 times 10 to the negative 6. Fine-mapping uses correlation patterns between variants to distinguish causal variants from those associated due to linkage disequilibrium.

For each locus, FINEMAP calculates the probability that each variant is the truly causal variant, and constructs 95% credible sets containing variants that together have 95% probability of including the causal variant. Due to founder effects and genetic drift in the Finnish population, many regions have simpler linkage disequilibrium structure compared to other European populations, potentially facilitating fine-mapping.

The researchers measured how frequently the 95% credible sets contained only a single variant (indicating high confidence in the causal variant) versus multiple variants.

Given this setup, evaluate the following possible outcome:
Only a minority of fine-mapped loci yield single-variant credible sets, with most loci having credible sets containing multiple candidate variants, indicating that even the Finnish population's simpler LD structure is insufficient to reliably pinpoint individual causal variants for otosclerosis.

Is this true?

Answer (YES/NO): NO